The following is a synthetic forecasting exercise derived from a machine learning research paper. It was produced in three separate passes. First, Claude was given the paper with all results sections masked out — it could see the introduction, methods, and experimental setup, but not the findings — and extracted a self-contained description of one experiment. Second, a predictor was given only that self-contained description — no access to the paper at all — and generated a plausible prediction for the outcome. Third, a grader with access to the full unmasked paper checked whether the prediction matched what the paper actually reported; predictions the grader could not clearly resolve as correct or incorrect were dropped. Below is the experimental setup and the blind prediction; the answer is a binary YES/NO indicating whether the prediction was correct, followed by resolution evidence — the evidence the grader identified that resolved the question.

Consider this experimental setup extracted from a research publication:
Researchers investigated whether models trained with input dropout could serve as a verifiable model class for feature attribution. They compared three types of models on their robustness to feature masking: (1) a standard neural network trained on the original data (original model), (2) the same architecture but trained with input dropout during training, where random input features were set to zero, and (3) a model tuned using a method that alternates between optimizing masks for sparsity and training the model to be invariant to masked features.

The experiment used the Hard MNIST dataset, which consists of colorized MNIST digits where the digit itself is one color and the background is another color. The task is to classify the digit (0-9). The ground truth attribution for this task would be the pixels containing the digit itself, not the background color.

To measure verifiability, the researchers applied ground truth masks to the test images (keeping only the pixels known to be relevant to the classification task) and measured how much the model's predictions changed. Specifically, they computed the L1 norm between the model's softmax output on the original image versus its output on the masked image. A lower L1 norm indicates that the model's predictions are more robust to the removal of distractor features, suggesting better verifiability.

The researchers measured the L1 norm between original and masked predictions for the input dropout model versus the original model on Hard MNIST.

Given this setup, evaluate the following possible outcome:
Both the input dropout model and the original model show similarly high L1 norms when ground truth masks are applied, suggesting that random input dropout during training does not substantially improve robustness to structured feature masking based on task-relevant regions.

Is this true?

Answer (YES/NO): NO